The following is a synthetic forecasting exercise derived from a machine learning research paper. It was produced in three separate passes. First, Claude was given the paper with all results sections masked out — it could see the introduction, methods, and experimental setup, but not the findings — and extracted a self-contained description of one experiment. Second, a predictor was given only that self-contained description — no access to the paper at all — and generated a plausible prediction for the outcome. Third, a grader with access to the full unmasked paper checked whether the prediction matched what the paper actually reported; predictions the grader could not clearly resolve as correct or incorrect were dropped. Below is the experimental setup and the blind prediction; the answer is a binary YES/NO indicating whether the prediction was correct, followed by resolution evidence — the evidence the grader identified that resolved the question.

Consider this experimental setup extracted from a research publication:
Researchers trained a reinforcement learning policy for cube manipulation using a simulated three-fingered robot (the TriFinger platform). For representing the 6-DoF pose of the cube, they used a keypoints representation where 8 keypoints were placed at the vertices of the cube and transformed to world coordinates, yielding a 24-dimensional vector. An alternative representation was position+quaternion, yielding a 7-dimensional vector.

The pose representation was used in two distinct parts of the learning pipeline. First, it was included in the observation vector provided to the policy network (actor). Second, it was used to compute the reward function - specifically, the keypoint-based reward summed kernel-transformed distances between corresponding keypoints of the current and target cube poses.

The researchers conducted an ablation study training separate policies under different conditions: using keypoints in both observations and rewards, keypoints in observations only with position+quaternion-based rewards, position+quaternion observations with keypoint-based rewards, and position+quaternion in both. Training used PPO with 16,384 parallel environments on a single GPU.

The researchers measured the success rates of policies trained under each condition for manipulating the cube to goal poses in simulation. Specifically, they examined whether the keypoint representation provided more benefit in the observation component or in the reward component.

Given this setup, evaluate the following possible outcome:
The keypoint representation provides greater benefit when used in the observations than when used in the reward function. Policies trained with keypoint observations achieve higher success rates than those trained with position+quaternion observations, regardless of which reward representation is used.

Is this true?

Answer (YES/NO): NO